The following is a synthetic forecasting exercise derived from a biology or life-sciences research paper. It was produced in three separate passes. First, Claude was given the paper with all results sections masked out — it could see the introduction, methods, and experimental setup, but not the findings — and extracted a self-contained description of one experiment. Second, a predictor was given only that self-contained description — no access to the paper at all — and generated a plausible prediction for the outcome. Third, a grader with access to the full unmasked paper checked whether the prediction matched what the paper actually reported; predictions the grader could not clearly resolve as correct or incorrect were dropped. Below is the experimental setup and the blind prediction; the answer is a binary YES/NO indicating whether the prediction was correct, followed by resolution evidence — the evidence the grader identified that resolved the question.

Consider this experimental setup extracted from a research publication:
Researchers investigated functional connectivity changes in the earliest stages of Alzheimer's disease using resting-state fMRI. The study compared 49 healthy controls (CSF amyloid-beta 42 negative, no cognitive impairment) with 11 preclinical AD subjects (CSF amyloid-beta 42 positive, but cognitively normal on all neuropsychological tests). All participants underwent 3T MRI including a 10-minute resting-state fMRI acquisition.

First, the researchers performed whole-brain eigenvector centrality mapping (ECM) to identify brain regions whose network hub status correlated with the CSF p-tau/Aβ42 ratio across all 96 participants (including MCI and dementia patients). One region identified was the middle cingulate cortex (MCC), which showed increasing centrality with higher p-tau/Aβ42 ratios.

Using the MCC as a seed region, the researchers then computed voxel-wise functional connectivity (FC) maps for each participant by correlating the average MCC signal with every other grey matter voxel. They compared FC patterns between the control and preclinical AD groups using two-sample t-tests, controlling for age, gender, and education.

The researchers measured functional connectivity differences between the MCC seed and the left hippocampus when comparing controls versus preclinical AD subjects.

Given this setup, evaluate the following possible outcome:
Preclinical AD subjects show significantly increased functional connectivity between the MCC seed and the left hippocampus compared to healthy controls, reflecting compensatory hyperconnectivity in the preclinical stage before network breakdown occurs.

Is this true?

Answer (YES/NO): NO